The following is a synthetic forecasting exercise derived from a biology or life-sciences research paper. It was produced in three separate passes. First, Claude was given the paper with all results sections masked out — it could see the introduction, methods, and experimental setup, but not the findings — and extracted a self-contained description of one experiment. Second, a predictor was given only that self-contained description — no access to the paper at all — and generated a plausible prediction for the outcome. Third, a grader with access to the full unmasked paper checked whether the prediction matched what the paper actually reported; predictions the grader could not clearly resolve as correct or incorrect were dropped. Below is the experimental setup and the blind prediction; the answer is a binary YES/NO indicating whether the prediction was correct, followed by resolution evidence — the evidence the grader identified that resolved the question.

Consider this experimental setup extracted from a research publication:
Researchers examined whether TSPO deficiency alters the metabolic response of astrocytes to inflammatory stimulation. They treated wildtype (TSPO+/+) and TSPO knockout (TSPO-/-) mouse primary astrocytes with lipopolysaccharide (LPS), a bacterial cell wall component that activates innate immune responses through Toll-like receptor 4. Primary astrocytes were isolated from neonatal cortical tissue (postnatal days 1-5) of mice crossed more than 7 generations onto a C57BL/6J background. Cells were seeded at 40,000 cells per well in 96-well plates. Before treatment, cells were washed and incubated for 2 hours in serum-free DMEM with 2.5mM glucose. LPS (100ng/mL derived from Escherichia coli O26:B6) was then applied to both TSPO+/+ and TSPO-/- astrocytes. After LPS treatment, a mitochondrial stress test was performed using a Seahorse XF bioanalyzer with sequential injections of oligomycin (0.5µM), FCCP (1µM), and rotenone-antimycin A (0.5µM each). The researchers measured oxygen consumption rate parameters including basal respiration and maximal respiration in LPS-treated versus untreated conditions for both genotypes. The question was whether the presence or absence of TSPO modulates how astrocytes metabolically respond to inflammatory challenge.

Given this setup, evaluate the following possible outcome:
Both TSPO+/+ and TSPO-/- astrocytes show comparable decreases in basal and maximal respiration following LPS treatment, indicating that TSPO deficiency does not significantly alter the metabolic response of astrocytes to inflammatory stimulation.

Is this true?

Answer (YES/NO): NO